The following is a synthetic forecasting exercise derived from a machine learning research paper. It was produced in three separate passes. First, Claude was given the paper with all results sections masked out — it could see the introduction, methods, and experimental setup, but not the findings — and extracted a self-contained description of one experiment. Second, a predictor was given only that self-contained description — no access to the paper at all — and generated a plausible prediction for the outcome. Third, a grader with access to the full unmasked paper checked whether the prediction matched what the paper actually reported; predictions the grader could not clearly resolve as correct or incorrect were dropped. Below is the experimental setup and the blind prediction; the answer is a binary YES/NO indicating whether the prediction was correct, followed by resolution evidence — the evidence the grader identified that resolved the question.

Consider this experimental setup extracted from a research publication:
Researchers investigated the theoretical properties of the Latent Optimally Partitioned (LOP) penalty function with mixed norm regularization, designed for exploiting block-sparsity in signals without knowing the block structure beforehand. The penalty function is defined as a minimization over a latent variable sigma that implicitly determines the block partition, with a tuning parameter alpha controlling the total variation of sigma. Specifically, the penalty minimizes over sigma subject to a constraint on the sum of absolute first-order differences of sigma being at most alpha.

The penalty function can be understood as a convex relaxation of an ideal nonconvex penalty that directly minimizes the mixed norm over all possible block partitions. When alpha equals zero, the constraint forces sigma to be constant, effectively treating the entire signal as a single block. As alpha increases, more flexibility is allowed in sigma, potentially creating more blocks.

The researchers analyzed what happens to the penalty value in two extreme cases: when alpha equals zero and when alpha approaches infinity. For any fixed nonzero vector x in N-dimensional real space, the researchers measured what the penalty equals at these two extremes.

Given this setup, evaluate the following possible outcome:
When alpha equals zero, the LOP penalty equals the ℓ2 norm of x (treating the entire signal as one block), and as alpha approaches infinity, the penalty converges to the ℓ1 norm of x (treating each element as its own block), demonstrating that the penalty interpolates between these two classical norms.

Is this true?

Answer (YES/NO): NO